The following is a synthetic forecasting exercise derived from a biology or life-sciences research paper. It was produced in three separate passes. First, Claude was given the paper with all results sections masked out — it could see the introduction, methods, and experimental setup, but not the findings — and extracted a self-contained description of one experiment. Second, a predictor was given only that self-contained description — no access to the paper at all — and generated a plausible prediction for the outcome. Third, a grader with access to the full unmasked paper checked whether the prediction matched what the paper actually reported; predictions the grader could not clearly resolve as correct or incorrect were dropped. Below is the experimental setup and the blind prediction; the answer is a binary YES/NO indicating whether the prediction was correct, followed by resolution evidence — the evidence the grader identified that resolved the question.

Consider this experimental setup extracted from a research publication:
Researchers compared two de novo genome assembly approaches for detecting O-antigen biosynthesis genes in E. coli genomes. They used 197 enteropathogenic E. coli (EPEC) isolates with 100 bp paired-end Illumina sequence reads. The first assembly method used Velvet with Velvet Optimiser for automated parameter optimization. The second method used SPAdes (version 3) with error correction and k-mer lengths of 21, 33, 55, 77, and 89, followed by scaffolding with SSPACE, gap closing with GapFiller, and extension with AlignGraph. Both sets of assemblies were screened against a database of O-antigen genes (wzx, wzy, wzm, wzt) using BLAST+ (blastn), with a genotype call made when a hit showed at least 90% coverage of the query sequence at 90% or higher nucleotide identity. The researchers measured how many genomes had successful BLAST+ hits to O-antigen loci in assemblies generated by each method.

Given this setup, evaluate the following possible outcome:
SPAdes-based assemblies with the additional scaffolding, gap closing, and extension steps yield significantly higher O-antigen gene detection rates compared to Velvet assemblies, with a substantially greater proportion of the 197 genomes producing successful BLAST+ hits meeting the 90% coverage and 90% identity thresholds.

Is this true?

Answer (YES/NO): NO